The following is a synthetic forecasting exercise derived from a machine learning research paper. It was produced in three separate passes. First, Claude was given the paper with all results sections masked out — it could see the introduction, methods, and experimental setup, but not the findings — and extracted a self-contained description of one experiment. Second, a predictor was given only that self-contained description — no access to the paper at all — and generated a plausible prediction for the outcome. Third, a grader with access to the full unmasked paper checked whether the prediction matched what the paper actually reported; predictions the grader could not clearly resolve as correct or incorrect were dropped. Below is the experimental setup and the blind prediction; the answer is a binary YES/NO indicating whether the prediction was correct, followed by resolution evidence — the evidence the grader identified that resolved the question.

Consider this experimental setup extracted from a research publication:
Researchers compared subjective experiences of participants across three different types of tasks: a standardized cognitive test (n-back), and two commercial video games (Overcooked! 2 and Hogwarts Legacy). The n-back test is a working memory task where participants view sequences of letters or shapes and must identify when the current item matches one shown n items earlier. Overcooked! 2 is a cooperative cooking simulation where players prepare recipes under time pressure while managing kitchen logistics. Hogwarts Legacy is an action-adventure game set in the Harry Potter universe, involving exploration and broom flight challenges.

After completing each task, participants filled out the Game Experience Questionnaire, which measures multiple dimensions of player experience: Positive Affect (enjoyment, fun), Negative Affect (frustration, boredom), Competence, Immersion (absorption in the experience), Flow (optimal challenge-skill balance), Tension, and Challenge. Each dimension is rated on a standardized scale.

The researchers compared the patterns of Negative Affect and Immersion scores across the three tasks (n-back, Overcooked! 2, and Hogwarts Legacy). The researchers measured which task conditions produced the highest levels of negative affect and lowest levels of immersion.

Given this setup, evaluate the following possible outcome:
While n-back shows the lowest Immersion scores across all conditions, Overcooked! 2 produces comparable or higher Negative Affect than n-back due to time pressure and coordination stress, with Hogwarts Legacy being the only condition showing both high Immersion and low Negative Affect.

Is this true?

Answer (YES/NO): NO